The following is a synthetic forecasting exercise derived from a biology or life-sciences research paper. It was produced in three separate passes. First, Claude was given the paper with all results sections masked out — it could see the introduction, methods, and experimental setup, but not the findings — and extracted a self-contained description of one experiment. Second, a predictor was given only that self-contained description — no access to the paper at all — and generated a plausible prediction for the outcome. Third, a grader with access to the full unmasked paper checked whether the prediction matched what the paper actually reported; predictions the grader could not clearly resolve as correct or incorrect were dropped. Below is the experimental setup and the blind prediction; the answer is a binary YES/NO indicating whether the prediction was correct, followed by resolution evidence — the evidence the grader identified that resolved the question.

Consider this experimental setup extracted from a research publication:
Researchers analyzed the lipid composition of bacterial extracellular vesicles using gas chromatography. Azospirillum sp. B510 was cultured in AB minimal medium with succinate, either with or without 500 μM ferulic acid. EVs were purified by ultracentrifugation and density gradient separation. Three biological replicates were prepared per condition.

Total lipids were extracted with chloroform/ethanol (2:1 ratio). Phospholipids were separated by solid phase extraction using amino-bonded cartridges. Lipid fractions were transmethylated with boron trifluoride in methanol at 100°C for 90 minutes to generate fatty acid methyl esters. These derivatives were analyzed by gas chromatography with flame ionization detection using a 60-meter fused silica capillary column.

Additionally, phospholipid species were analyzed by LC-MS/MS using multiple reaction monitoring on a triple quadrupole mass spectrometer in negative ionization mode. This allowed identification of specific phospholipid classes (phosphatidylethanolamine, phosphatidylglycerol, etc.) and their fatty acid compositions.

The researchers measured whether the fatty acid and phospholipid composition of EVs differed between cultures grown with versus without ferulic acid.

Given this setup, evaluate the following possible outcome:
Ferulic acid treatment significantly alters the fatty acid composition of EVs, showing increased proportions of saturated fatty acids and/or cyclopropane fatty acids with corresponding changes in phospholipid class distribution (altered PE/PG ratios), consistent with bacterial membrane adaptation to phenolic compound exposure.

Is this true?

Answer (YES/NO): NO